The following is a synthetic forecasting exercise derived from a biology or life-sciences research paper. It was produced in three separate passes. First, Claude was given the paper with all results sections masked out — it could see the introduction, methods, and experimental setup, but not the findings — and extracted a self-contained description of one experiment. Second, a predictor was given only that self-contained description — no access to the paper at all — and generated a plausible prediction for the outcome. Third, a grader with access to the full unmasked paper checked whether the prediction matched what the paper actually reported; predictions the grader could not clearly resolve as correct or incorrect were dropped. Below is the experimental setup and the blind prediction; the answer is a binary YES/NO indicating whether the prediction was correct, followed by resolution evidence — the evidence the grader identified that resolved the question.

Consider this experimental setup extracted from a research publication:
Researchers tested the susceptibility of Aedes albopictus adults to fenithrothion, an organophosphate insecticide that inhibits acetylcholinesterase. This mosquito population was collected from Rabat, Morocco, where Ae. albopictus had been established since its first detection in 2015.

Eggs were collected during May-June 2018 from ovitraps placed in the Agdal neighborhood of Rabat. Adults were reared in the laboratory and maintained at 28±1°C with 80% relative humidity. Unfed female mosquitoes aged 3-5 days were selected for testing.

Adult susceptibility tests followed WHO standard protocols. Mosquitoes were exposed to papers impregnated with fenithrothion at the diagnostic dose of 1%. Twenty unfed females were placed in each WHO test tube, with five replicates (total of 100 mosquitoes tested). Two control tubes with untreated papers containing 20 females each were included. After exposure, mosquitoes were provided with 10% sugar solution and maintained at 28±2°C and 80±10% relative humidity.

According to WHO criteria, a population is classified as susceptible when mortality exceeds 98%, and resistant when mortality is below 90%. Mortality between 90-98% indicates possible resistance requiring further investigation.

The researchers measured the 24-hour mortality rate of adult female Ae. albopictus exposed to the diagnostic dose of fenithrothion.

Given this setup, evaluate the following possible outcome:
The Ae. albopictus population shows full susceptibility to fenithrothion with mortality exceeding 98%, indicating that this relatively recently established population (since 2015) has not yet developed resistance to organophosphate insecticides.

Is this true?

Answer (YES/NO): NO